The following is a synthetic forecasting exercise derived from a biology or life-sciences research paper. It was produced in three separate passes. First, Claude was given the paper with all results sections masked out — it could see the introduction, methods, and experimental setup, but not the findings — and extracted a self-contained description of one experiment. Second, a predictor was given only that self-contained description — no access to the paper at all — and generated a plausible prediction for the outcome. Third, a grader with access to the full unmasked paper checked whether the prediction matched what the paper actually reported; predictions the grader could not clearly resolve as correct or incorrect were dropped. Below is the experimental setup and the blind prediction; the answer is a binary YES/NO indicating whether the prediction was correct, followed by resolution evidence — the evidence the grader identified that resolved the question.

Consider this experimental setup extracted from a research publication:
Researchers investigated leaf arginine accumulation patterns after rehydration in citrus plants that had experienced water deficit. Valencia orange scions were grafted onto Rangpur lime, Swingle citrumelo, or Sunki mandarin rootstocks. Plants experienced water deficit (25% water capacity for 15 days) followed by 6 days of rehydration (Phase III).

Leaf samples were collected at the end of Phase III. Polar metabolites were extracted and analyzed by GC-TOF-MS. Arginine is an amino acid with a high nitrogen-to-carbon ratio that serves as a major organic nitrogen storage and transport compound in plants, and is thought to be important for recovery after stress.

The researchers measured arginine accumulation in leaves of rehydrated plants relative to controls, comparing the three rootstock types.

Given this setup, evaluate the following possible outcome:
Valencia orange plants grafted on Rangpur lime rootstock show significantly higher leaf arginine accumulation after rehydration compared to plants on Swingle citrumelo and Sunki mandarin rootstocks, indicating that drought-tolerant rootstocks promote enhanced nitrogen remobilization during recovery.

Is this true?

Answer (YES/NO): YES